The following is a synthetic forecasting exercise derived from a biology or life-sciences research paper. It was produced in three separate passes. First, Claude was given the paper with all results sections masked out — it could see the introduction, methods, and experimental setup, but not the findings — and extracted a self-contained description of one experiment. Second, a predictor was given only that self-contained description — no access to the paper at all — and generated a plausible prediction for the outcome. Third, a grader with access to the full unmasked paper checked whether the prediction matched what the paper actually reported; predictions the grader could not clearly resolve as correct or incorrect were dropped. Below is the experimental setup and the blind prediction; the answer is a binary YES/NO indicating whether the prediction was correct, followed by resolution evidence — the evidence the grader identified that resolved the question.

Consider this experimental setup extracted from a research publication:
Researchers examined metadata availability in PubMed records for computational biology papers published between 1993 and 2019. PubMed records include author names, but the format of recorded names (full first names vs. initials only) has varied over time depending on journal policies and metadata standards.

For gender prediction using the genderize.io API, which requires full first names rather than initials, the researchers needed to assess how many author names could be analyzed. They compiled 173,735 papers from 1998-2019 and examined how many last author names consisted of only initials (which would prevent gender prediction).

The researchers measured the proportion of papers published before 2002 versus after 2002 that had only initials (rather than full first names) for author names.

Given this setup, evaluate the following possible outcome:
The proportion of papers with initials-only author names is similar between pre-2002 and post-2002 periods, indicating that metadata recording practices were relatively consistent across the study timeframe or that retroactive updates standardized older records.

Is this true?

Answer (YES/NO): NO